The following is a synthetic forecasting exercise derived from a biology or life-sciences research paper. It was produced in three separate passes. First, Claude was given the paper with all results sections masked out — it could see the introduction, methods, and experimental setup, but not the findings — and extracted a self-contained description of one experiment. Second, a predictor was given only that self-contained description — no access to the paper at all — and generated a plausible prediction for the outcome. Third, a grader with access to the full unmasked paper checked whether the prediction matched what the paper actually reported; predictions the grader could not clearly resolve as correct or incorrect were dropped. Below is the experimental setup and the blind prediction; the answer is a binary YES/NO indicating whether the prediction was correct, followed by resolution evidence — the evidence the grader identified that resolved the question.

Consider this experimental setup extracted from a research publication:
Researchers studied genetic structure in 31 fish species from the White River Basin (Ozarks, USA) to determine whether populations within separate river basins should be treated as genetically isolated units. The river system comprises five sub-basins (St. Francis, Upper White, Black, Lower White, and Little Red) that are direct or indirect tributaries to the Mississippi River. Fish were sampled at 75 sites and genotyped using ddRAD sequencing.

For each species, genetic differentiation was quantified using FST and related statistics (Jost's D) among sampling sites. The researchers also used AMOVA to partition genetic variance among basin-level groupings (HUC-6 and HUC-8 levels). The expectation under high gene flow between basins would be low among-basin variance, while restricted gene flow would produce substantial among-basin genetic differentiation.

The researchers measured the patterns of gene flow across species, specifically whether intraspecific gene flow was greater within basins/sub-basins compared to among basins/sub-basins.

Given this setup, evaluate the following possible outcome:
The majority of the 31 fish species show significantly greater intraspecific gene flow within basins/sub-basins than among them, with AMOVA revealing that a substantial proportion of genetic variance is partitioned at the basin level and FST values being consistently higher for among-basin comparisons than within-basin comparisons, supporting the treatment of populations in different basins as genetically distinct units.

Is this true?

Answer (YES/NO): YES